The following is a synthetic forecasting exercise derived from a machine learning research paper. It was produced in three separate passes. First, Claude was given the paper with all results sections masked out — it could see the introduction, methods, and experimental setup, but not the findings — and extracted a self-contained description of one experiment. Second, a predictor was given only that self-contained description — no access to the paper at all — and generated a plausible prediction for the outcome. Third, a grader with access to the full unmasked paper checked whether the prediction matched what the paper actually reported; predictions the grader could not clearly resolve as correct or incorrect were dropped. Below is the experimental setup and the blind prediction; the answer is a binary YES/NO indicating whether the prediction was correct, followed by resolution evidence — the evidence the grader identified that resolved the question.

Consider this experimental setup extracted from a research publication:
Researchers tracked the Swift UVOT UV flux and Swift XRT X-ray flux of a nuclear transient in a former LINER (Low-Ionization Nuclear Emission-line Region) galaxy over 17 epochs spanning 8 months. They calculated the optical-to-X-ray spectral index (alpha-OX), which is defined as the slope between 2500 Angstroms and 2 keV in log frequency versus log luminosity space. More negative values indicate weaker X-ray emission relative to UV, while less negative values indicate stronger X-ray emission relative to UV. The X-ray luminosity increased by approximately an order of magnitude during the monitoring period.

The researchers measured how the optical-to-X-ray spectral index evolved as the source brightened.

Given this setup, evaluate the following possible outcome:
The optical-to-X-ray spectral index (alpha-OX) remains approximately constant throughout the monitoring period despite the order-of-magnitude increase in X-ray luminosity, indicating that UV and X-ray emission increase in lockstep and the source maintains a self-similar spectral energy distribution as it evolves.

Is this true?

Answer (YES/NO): NO